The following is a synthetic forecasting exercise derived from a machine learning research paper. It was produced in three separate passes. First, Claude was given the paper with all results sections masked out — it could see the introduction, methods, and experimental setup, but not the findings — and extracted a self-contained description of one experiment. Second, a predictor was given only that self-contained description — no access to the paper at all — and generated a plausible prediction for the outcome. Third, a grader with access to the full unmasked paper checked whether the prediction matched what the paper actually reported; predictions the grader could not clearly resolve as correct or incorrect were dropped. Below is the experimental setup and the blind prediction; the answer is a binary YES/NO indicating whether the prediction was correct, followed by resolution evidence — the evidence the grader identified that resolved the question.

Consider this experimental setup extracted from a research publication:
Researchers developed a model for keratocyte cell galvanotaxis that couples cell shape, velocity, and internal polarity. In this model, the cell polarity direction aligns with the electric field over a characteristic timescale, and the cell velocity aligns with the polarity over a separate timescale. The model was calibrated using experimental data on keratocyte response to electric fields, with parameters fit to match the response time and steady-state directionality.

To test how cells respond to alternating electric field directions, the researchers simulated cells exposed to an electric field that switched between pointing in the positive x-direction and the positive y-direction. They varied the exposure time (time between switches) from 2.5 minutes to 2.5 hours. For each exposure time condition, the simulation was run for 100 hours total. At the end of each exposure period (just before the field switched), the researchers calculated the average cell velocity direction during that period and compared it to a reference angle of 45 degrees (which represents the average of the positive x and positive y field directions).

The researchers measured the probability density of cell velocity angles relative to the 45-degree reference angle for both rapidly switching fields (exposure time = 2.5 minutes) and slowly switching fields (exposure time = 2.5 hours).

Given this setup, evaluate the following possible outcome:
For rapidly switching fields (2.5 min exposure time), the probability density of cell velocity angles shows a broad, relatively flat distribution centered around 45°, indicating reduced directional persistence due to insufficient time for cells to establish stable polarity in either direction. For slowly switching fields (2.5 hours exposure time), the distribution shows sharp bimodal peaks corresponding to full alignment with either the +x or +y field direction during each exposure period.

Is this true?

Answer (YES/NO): NO